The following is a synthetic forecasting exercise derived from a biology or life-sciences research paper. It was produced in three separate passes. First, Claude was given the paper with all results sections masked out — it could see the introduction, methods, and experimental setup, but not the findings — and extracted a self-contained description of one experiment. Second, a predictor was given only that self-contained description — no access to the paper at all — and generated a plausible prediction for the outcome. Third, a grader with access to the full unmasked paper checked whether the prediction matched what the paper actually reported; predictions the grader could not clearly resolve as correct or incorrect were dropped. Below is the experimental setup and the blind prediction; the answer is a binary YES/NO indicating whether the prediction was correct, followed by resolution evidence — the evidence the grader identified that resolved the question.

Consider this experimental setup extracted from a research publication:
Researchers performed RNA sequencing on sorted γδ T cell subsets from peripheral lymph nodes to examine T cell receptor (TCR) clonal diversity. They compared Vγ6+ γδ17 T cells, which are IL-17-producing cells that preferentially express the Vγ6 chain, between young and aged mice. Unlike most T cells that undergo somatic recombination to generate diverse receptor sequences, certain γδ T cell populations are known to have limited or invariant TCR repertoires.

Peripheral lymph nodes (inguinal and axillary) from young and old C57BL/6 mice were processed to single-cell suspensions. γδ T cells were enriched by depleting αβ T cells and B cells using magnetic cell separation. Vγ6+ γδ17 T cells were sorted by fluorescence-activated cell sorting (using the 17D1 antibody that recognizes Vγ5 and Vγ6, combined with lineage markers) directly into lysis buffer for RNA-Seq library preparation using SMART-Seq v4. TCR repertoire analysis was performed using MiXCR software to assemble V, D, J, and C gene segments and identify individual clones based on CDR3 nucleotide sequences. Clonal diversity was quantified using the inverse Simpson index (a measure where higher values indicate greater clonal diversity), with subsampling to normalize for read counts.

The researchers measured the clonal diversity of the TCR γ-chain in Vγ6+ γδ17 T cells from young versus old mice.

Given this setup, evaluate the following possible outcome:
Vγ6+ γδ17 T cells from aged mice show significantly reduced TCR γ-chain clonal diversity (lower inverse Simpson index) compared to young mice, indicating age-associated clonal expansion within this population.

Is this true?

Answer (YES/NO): NO